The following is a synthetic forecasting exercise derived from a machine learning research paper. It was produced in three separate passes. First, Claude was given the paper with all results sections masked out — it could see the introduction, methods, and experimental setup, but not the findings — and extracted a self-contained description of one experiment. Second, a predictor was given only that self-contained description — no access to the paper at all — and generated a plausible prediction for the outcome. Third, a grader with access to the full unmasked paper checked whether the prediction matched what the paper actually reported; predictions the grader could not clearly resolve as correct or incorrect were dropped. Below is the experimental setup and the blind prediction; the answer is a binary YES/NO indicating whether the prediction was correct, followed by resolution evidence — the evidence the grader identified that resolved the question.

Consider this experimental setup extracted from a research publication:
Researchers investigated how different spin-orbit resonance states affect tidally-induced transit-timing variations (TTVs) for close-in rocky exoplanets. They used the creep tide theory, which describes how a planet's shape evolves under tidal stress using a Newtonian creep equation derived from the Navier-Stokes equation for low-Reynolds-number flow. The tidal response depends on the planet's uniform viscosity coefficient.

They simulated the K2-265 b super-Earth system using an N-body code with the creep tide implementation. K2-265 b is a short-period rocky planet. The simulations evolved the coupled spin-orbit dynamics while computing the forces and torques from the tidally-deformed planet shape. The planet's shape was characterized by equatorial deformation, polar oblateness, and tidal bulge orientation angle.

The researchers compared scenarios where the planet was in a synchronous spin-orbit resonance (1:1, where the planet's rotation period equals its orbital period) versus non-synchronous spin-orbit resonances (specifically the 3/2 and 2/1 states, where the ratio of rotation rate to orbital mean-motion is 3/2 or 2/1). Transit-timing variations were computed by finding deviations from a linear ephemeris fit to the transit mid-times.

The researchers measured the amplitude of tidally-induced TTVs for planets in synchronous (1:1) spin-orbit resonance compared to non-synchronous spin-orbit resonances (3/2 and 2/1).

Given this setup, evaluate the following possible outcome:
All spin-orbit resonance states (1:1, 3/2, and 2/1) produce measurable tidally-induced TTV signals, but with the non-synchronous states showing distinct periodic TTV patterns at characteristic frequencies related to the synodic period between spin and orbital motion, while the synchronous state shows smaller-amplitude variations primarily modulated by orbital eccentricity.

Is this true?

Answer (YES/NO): NO